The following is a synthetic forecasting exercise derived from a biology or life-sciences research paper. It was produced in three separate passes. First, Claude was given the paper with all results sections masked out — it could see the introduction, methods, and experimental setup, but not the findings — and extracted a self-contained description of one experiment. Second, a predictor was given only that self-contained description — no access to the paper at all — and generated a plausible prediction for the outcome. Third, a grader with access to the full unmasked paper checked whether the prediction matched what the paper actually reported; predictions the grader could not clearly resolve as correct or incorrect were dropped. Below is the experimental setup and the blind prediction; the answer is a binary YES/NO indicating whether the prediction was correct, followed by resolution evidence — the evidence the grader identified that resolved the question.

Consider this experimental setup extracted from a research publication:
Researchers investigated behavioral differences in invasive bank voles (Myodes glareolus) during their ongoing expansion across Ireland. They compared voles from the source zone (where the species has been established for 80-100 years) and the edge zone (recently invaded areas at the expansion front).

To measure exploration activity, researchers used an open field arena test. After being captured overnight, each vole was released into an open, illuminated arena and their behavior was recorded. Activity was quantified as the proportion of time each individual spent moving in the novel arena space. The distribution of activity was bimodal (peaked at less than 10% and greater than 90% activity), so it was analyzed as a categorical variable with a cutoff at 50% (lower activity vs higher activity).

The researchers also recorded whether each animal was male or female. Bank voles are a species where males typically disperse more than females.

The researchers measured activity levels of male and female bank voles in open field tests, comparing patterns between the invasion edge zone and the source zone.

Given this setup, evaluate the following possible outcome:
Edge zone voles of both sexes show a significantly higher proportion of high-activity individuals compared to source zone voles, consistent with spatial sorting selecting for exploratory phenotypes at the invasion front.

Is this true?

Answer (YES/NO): NO